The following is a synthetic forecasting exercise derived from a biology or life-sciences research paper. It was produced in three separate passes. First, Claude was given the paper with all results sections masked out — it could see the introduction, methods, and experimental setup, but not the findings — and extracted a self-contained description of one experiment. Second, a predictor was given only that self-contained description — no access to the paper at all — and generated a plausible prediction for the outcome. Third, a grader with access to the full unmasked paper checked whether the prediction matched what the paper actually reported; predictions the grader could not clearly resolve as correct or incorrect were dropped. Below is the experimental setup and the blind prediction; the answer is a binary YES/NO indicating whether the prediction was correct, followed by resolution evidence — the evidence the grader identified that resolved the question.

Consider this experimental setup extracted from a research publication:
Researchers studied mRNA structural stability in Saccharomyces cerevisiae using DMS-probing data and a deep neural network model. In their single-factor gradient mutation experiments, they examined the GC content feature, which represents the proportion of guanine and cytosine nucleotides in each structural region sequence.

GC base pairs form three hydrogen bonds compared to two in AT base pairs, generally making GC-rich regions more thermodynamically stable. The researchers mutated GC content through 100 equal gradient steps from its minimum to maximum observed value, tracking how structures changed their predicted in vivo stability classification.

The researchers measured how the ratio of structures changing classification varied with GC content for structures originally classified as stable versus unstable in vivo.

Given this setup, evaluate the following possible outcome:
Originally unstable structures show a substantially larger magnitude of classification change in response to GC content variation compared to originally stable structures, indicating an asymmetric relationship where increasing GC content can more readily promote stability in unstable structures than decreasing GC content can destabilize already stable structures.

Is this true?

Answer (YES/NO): NO